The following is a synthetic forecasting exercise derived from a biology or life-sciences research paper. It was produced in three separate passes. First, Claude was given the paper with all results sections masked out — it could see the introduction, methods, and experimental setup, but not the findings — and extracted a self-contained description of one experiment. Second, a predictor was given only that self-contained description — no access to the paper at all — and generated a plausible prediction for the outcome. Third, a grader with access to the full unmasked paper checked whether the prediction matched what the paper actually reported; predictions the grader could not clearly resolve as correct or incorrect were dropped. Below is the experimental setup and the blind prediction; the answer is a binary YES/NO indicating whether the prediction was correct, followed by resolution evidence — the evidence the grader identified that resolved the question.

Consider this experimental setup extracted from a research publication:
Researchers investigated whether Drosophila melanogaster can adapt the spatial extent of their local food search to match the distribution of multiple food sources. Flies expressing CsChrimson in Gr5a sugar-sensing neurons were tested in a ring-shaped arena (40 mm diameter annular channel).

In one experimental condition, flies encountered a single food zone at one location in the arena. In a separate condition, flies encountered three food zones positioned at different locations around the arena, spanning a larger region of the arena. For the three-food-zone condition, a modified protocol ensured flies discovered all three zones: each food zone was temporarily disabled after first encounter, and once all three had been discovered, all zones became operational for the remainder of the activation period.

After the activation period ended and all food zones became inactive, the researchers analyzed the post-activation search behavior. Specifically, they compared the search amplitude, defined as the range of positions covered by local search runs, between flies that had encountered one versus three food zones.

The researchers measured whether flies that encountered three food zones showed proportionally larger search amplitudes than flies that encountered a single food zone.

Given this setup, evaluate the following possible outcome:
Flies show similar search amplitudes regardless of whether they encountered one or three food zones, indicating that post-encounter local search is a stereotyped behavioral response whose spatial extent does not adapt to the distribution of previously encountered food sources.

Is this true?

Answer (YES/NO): NO